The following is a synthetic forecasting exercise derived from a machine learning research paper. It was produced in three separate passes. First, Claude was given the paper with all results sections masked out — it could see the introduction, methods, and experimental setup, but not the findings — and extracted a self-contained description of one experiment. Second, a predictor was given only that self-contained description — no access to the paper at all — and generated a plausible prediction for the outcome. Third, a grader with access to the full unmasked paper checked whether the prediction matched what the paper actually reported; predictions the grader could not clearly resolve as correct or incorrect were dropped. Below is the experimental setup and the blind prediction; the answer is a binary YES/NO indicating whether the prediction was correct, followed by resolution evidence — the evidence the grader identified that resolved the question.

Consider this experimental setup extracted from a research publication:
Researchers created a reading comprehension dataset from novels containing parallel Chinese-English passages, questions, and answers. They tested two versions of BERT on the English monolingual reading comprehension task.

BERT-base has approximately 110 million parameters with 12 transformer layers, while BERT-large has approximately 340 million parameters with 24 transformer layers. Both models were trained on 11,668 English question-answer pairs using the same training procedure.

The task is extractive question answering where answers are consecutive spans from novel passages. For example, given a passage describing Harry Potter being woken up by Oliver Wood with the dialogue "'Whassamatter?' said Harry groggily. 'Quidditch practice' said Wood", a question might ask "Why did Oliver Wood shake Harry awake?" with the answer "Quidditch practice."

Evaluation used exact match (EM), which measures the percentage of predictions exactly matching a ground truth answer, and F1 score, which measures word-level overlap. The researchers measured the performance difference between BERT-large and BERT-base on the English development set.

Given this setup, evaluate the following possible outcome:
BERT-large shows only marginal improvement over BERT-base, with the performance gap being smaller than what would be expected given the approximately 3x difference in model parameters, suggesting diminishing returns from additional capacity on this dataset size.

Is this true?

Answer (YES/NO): NO